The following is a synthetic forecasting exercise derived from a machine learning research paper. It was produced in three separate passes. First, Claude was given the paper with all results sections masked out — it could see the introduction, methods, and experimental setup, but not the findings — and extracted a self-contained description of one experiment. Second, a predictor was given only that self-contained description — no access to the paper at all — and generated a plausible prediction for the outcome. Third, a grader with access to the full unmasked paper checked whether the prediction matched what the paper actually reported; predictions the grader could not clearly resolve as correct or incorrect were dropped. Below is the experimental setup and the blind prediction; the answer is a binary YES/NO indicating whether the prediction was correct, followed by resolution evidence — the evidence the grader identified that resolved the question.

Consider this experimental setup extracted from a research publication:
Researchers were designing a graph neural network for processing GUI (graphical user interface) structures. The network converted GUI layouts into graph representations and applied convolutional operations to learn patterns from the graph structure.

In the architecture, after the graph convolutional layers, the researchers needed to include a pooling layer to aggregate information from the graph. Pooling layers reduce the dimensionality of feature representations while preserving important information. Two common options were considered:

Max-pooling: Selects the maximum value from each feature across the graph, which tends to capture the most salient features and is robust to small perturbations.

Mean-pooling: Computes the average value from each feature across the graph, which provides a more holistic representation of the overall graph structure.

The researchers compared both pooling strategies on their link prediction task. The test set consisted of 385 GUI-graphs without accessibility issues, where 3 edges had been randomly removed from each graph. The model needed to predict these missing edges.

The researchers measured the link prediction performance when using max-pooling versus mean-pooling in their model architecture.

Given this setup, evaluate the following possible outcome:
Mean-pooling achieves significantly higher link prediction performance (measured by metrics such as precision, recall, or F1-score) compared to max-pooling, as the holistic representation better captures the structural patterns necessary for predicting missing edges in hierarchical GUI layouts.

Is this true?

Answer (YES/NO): NO